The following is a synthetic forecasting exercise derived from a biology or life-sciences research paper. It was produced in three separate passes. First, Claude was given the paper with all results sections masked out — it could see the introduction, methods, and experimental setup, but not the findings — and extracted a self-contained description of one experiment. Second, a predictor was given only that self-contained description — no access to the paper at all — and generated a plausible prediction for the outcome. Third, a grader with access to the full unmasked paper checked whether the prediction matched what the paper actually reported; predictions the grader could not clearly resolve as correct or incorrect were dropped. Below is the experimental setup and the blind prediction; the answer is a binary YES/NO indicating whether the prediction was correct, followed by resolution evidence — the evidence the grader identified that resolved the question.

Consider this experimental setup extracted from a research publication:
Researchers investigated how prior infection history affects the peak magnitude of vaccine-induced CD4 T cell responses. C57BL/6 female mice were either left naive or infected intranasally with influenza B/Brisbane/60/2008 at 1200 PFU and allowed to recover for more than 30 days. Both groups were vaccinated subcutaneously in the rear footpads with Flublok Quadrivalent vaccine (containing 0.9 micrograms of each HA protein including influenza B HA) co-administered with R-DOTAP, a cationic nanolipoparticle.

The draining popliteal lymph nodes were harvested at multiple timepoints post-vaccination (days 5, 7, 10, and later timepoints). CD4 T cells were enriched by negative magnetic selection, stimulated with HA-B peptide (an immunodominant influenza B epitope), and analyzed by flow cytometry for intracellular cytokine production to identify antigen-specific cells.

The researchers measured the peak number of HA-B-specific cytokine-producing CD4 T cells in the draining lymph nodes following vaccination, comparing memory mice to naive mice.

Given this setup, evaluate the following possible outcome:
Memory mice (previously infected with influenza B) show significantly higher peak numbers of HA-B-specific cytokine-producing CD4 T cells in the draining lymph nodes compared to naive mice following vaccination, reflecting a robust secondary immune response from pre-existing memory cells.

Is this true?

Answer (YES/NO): YES